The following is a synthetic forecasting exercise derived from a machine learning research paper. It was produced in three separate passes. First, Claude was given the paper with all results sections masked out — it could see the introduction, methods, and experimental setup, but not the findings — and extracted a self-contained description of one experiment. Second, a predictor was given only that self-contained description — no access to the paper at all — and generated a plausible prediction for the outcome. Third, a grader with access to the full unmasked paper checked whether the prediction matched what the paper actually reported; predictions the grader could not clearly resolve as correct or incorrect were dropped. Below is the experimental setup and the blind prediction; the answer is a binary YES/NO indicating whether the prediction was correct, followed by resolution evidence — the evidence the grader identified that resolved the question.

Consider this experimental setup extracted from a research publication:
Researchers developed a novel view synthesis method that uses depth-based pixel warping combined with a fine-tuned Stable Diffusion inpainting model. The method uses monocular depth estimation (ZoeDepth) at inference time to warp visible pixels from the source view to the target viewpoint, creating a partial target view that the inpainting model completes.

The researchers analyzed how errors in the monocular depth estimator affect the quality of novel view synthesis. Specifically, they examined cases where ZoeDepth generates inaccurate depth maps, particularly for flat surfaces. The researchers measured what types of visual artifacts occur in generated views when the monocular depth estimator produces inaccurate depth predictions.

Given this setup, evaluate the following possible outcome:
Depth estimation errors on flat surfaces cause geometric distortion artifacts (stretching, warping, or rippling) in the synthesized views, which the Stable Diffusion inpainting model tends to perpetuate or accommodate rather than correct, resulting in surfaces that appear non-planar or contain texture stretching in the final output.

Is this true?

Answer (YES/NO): YES